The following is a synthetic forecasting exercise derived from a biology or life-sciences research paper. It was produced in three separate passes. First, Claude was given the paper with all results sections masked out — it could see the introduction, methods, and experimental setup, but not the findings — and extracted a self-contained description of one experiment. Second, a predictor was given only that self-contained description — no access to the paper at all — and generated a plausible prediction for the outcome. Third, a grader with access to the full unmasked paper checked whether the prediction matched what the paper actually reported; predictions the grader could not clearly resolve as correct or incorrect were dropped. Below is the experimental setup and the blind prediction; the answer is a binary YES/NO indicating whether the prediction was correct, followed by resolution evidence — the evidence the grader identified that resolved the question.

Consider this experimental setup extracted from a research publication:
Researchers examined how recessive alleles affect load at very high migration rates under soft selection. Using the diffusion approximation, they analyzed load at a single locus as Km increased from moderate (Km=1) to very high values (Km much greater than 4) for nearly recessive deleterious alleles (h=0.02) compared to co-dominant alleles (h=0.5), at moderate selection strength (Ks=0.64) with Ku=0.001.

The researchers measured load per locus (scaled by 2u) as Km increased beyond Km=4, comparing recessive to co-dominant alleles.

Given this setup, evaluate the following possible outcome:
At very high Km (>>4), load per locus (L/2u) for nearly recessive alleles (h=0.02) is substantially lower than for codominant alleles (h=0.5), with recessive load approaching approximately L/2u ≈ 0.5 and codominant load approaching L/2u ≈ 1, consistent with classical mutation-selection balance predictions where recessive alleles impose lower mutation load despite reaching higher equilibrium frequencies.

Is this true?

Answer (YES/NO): NO